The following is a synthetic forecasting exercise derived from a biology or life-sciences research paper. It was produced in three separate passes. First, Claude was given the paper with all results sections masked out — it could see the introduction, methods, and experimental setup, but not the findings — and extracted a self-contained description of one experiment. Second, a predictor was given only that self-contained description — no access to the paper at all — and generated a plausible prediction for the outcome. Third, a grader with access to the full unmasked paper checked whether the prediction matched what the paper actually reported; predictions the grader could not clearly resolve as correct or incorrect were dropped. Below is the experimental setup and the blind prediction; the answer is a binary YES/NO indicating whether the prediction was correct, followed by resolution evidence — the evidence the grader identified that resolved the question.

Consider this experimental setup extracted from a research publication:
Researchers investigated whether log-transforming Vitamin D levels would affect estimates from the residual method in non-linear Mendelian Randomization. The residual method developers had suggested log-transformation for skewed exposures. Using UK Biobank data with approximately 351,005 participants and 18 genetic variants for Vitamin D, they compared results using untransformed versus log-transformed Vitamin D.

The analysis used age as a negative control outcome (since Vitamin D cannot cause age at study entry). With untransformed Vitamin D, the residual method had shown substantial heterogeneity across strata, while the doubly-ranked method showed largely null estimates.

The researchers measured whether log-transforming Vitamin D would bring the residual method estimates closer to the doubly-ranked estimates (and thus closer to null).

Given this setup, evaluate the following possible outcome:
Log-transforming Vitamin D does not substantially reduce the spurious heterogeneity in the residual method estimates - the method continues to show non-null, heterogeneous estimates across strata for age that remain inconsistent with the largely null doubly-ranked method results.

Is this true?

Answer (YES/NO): YES